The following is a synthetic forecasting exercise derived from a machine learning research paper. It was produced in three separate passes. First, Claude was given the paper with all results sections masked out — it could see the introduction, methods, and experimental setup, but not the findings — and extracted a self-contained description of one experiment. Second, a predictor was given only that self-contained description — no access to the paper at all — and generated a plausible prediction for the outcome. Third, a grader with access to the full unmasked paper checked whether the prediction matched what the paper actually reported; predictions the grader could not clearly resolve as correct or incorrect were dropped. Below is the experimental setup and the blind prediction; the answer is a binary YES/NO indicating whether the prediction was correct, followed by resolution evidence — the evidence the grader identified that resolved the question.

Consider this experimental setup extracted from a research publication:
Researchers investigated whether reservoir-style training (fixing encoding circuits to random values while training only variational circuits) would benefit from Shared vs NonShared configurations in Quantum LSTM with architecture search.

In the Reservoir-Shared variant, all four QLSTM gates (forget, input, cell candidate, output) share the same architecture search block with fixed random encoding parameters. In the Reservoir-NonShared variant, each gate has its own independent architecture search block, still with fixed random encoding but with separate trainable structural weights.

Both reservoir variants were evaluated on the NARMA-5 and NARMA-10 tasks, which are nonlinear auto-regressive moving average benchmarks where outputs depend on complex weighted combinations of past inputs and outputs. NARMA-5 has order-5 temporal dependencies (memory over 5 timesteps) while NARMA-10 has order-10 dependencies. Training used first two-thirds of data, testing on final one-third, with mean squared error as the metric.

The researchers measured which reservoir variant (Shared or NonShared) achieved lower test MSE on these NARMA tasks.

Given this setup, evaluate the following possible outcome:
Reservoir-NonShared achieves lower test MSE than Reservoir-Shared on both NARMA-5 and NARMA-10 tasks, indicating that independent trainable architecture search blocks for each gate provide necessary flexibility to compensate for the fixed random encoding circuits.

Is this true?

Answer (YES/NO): YES